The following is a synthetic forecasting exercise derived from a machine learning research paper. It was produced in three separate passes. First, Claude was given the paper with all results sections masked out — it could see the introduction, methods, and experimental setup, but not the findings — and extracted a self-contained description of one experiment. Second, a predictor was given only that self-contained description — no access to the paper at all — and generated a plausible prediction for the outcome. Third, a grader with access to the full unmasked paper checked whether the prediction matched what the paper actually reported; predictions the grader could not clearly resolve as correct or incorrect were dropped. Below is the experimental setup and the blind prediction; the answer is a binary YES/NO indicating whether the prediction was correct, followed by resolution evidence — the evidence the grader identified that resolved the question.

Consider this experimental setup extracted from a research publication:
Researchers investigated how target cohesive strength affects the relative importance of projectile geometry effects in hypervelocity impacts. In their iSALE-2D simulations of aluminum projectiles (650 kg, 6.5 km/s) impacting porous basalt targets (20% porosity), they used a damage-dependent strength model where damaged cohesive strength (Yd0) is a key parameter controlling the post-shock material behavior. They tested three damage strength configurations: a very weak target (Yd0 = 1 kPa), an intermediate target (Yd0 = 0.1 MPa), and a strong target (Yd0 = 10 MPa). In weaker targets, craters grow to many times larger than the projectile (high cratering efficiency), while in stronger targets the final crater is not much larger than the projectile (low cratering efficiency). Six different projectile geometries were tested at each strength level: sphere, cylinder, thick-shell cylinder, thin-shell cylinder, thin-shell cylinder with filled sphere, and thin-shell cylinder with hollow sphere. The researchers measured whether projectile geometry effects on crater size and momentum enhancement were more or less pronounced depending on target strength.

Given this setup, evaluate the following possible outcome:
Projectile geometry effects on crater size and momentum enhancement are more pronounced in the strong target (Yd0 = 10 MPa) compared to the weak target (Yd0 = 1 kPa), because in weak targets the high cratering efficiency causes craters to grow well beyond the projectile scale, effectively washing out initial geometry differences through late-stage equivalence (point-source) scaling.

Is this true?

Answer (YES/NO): NO